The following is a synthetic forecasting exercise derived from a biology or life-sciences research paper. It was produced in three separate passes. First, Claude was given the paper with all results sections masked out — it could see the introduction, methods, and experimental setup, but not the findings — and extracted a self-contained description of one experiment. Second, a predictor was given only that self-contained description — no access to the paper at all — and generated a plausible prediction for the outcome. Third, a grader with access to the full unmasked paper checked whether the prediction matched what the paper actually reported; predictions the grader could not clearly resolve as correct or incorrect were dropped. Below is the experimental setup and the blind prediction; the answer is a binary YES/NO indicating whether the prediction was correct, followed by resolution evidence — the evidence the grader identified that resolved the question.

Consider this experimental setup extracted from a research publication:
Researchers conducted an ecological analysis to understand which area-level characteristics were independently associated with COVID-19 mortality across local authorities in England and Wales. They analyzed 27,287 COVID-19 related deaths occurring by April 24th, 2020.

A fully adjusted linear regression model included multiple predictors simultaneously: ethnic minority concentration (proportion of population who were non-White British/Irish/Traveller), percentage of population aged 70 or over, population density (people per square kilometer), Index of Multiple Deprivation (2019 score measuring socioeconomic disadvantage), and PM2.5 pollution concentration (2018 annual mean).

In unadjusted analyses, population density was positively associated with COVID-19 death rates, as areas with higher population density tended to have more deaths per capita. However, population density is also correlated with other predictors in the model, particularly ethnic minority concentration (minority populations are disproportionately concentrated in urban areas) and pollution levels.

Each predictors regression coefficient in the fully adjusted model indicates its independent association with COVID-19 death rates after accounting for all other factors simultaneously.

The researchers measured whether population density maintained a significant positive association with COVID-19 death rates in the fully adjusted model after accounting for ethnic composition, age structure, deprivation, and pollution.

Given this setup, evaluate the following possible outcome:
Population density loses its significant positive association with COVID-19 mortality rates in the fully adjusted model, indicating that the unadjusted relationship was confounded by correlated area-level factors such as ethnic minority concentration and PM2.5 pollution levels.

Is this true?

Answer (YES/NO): YES